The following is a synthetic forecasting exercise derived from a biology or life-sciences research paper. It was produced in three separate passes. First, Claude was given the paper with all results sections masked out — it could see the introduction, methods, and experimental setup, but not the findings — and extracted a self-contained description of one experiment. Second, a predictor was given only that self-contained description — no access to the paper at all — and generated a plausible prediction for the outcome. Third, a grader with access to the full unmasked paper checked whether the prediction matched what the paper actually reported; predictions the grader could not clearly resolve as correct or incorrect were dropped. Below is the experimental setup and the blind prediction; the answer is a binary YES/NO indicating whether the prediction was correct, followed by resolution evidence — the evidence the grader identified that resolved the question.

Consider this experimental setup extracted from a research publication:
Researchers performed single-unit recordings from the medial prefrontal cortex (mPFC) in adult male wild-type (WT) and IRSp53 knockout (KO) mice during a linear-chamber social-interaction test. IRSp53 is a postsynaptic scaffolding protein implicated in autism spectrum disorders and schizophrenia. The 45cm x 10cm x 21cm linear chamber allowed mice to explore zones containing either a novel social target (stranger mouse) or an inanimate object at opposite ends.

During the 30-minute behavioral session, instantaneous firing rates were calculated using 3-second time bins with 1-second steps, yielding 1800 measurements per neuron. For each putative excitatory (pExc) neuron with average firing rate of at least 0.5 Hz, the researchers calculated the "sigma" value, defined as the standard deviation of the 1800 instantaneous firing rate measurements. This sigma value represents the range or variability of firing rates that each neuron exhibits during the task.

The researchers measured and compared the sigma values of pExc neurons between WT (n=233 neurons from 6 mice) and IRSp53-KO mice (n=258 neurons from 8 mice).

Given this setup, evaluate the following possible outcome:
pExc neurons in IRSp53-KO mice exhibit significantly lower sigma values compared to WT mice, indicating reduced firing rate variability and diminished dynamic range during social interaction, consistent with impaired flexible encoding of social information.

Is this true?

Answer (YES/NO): YES